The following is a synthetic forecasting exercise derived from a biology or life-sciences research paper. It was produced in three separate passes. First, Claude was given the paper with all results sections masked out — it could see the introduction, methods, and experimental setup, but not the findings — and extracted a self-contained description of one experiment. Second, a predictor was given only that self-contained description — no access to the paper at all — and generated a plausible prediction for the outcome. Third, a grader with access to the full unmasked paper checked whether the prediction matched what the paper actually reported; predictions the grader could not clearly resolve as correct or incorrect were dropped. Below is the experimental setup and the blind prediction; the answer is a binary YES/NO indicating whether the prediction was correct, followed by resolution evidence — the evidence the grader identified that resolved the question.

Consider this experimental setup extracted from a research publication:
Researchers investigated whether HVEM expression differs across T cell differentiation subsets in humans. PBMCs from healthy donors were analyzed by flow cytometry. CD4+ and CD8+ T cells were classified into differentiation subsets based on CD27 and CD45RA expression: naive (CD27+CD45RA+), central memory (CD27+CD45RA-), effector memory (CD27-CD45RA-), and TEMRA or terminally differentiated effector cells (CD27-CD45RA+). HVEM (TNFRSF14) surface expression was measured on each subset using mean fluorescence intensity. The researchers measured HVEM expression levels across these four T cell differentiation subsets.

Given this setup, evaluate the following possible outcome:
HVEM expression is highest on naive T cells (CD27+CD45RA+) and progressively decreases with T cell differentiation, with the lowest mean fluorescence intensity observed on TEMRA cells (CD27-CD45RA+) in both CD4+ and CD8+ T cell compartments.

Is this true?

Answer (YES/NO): NO